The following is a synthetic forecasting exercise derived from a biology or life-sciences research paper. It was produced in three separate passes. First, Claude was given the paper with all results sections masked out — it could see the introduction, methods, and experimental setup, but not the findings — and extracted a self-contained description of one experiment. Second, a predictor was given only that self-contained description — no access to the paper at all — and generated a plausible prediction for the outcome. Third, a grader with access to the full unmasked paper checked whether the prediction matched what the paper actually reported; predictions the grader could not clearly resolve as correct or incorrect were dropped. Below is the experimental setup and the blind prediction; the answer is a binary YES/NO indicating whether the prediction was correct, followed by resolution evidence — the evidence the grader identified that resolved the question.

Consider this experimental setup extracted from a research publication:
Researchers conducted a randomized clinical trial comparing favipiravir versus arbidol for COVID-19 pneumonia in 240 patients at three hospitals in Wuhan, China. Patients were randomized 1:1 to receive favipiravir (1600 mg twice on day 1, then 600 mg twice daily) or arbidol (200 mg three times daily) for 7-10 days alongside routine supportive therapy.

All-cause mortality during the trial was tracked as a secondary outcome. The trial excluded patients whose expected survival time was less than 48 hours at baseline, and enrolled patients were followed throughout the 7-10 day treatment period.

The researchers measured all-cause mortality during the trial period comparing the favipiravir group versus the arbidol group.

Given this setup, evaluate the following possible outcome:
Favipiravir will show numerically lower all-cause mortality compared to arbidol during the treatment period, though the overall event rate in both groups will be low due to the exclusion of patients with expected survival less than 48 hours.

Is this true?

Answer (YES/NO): NO